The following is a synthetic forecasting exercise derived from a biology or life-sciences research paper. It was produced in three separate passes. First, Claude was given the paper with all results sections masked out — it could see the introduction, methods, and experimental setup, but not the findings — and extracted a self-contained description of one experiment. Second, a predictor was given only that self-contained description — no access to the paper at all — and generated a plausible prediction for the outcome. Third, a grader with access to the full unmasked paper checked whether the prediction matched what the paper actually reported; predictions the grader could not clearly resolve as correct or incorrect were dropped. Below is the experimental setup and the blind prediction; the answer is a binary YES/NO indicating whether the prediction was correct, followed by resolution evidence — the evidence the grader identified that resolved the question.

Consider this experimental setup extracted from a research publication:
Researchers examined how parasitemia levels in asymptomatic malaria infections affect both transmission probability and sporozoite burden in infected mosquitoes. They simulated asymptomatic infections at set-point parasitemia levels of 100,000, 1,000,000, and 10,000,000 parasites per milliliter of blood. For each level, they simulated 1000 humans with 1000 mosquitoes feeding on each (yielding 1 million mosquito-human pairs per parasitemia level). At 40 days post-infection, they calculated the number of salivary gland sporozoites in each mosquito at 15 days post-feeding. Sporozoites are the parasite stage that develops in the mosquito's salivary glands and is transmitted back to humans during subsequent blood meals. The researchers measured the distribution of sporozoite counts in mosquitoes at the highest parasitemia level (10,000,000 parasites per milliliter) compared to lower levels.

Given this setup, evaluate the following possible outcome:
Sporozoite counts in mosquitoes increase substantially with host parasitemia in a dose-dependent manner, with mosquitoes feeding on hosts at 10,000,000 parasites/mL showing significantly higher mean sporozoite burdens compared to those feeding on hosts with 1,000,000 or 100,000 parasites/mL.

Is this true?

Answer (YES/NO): YES